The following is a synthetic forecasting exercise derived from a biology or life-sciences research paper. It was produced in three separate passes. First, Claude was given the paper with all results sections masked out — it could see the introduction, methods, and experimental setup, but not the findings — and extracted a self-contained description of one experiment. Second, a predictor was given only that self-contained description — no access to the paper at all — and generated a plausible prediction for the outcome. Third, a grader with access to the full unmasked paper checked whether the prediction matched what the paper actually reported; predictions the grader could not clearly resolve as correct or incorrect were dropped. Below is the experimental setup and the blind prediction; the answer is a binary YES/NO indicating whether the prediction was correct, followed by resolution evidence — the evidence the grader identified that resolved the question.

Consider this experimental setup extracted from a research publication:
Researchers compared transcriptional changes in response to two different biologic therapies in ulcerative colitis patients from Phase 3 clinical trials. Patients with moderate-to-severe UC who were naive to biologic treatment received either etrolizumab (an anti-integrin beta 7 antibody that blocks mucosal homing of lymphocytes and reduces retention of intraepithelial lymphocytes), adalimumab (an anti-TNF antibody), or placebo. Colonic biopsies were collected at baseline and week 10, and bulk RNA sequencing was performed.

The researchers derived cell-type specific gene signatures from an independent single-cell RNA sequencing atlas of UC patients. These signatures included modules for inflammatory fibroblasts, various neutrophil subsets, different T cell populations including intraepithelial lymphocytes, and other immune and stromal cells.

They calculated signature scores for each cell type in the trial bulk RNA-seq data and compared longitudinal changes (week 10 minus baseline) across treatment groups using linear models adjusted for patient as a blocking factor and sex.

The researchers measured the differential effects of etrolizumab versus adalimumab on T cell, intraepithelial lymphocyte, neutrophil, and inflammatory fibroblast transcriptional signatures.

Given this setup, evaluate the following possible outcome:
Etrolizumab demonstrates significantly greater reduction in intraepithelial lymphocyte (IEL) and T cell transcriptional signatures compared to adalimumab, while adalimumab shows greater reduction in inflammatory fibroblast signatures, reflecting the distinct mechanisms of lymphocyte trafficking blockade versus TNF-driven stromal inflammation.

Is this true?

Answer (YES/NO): NO